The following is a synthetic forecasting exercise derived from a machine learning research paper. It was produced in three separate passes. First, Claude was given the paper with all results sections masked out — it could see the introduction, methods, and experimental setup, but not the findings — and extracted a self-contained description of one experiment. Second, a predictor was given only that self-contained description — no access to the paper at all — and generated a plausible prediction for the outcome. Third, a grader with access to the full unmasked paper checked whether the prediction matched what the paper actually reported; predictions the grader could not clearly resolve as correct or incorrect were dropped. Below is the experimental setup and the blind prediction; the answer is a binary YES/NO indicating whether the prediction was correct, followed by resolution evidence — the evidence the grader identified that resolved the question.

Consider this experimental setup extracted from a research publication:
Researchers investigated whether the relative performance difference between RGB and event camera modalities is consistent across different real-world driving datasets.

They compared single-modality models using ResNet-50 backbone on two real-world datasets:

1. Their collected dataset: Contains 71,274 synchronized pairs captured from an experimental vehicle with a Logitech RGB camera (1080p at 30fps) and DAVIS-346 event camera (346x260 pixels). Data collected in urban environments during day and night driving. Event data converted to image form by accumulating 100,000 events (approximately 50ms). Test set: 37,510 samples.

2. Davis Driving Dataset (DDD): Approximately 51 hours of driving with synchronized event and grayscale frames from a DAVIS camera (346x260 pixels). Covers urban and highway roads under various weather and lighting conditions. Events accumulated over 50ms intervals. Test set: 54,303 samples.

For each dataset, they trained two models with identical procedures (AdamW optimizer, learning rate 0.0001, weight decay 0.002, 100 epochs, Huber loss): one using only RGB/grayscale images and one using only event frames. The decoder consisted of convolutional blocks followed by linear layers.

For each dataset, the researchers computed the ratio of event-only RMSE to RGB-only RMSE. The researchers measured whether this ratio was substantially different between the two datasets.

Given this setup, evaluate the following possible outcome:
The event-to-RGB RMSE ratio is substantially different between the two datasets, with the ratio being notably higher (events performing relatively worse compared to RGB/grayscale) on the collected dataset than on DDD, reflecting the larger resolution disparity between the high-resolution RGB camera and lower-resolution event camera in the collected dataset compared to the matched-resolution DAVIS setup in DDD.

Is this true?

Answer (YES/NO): YES